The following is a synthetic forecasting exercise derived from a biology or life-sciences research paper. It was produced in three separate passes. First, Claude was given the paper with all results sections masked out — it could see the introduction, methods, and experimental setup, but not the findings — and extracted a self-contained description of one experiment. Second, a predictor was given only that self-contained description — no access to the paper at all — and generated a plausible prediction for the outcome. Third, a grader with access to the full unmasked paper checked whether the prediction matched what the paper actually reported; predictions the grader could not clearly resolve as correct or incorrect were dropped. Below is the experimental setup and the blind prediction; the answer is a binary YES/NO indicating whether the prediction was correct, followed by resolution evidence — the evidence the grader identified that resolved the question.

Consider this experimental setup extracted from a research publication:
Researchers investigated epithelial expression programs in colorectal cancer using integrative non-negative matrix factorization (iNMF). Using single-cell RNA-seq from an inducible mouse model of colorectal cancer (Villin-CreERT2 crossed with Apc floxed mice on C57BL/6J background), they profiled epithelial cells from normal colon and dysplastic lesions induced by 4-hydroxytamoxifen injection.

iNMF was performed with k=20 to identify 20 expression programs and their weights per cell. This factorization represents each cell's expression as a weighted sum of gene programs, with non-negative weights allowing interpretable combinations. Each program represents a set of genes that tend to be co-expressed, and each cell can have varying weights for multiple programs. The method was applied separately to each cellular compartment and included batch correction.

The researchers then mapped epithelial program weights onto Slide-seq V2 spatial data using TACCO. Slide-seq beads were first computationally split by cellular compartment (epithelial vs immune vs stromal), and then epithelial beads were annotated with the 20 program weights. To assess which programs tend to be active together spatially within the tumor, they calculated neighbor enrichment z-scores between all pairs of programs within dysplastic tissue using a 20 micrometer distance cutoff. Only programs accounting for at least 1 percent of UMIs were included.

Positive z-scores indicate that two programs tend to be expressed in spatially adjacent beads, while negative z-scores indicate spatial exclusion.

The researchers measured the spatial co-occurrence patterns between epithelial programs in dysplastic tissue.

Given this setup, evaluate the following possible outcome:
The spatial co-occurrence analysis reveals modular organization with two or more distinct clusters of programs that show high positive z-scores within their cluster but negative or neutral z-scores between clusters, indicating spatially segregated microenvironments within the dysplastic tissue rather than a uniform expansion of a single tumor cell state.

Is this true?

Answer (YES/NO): YES